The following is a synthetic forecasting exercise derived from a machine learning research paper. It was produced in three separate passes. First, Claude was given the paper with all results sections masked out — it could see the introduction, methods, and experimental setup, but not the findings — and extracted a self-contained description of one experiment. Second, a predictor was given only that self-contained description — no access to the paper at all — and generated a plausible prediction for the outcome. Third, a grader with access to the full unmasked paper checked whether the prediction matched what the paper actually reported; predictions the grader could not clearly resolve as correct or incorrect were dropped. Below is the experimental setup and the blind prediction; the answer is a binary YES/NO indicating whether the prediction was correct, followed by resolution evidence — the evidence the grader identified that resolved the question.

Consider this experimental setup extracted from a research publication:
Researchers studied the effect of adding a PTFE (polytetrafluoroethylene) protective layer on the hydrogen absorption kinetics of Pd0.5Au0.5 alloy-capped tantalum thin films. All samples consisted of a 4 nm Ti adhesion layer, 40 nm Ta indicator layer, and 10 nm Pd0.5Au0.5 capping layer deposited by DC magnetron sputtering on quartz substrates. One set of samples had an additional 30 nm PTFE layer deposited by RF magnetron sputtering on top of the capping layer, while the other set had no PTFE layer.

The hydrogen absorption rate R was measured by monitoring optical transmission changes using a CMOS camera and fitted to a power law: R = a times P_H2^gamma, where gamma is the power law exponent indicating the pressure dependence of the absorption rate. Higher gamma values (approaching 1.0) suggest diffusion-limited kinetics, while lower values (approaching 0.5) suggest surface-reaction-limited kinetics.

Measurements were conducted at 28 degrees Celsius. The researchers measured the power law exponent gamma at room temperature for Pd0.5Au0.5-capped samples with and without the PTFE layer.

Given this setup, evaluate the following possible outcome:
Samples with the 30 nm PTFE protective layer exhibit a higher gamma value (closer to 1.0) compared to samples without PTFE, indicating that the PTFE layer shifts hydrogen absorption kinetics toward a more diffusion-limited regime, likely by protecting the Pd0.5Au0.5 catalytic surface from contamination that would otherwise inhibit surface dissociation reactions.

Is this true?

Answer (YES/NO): NO